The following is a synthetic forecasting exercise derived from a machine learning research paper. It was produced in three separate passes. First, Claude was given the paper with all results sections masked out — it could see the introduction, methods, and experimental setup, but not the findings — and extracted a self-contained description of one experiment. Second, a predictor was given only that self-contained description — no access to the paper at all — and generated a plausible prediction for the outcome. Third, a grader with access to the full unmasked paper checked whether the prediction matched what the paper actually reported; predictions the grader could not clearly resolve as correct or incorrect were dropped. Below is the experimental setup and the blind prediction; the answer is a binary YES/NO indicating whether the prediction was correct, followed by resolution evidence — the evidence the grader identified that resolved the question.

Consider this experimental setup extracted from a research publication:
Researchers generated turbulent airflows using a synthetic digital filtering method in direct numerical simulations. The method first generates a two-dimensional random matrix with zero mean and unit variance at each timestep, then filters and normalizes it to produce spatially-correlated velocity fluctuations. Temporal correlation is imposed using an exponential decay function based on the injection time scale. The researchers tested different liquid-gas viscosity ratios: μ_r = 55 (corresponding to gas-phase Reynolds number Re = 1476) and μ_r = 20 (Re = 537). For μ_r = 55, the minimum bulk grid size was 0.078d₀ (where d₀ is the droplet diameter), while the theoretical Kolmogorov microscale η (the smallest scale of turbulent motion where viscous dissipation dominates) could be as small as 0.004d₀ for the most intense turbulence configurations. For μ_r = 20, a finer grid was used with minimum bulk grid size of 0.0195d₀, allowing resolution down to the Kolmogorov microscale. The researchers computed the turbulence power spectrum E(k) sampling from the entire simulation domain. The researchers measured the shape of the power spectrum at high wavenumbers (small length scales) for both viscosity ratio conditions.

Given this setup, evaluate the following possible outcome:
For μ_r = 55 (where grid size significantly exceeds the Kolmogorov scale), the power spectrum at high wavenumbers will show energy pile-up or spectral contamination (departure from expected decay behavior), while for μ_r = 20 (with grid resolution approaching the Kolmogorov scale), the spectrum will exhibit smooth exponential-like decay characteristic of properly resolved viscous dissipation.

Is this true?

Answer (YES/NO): YES